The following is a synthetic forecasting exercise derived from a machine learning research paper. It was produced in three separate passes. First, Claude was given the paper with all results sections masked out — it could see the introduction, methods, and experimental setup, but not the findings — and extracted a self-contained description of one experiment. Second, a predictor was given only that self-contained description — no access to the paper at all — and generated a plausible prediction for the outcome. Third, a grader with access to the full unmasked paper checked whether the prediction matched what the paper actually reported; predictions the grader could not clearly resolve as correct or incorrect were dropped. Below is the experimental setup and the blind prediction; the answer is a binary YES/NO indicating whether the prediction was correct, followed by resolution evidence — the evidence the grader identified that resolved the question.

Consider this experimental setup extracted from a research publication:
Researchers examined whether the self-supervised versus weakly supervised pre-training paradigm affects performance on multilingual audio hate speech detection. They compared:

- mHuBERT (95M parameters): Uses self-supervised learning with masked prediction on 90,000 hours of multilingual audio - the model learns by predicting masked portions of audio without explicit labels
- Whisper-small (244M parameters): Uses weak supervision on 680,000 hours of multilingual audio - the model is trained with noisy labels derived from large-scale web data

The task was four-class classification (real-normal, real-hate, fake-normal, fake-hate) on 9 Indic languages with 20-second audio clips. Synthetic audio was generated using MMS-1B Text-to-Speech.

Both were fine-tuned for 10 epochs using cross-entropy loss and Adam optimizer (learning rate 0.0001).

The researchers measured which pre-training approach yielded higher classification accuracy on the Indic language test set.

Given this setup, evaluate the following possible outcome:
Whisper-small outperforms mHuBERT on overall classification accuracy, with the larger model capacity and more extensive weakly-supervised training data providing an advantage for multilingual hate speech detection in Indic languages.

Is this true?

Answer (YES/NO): YES